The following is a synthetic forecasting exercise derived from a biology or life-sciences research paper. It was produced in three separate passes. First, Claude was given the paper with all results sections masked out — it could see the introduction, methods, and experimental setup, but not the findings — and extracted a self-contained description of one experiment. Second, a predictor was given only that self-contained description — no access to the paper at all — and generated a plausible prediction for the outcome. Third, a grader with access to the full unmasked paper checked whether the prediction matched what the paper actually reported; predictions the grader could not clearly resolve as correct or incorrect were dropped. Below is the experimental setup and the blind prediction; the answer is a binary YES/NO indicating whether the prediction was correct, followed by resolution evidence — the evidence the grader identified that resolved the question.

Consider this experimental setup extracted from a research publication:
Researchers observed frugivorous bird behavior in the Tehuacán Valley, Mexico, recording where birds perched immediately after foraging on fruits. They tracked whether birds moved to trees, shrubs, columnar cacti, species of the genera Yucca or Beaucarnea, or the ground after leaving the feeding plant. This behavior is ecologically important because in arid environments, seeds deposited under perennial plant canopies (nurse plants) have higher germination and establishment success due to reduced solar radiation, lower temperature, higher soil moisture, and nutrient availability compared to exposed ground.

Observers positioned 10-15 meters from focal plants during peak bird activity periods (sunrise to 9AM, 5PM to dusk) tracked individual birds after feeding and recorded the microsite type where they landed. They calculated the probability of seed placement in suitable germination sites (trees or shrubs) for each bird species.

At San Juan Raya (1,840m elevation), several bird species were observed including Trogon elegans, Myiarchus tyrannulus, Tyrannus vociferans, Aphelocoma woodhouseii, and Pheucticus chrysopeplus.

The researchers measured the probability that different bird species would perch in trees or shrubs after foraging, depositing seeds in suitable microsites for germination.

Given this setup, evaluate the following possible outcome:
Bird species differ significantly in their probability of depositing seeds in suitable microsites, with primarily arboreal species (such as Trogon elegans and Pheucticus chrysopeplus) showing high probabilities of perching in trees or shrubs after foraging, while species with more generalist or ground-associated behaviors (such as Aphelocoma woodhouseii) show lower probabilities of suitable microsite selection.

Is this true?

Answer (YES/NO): NO